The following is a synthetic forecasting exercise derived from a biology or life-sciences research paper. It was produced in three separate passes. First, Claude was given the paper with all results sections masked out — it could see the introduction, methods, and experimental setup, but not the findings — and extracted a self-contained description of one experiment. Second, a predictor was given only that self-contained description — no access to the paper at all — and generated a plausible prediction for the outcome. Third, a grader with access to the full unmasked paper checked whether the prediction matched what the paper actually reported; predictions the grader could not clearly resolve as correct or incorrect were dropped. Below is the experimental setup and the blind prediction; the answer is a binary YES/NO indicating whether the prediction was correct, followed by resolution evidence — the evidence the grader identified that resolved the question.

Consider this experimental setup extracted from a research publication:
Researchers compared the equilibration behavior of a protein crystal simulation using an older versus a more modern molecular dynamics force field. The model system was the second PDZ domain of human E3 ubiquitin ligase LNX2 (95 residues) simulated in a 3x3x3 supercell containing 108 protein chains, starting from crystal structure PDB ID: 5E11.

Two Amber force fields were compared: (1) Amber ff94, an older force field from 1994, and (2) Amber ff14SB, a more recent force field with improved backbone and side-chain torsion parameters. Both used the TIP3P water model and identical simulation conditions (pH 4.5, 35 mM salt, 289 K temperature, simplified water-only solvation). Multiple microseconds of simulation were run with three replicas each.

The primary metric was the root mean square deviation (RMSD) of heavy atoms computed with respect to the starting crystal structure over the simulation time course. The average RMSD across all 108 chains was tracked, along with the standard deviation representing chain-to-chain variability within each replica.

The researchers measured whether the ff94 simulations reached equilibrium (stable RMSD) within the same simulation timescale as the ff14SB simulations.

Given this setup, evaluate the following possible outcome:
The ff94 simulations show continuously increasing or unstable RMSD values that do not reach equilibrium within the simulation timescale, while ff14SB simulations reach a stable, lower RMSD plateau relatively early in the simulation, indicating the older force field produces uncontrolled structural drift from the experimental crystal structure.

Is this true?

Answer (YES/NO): NO